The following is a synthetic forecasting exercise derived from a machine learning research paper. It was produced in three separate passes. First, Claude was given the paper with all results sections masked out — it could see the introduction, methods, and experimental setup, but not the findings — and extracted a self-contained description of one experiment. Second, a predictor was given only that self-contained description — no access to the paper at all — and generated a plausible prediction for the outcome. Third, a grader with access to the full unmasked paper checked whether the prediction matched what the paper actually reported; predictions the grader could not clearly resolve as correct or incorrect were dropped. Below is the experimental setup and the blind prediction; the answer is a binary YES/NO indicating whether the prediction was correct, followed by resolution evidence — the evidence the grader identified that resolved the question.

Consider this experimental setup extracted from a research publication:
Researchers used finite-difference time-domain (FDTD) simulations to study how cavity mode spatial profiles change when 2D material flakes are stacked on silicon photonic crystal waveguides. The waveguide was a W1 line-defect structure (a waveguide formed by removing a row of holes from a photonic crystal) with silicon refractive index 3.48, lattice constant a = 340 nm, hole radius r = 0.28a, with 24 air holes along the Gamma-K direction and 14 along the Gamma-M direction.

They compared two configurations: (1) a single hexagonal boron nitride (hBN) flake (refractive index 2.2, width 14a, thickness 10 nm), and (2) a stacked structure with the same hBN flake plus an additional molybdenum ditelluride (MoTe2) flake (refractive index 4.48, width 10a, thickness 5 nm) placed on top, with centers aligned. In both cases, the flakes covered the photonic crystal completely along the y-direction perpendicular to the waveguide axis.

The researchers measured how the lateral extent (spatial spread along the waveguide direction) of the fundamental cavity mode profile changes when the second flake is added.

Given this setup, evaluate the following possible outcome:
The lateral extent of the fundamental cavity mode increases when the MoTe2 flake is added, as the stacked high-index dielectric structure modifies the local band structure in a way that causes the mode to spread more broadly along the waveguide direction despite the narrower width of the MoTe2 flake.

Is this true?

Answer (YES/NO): NO